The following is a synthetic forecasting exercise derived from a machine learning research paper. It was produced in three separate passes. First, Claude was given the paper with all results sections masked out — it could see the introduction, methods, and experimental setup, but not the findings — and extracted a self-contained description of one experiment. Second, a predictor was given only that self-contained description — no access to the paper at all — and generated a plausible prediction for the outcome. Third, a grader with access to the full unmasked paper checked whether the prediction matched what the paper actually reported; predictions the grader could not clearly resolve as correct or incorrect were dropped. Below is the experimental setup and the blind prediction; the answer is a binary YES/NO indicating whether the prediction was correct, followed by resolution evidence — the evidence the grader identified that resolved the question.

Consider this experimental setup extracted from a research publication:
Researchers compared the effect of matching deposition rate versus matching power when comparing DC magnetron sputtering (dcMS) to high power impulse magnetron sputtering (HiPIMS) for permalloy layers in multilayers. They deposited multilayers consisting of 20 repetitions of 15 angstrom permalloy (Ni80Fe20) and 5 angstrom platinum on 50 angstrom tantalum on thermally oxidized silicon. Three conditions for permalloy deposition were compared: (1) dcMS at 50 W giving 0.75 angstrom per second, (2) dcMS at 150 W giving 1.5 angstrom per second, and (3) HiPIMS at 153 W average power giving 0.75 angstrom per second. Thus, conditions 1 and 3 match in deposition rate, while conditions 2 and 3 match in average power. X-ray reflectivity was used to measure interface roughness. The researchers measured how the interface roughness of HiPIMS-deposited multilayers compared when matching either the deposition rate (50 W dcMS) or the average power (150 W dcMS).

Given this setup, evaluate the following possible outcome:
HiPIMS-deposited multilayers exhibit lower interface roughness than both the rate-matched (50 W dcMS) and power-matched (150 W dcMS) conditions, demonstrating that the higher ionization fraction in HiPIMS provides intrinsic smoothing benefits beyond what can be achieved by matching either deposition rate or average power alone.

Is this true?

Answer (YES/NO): NO